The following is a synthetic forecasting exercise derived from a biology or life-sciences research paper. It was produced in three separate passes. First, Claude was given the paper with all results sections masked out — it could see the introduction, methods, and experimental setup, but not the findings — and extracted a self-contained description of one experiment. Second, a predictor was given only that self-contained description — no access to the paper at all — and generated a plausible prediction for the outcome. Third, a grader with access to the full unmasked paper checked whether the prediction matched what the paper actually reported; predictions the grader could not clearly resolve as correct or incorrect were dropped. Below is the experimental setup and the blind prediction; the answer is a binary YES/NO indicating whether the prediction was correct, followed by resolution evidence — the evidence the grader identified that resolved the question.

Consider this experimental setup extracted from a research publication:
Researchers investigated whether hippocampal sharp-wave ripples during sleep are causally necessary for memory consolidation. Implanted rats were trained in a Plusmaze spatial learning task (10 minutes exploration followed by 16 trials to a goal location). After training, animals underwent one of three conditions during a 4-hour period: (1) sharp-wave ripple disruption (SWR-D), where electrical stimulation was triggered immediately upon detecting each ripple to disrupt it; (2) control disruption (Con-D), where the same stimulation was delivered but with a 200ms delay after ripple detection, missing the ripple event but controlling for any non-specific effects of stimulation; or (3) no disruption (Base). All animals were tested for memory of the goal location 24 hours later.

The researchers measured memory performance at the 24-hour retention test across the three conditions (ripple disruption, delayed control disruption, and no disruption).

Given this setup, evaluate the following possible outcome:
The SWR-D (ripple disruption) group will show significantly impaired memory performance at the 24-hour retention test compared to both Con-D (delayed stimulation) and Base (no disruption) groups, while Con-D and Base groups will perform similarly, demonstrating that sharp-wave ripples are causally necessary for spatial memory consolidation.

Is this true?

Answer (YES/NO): YES